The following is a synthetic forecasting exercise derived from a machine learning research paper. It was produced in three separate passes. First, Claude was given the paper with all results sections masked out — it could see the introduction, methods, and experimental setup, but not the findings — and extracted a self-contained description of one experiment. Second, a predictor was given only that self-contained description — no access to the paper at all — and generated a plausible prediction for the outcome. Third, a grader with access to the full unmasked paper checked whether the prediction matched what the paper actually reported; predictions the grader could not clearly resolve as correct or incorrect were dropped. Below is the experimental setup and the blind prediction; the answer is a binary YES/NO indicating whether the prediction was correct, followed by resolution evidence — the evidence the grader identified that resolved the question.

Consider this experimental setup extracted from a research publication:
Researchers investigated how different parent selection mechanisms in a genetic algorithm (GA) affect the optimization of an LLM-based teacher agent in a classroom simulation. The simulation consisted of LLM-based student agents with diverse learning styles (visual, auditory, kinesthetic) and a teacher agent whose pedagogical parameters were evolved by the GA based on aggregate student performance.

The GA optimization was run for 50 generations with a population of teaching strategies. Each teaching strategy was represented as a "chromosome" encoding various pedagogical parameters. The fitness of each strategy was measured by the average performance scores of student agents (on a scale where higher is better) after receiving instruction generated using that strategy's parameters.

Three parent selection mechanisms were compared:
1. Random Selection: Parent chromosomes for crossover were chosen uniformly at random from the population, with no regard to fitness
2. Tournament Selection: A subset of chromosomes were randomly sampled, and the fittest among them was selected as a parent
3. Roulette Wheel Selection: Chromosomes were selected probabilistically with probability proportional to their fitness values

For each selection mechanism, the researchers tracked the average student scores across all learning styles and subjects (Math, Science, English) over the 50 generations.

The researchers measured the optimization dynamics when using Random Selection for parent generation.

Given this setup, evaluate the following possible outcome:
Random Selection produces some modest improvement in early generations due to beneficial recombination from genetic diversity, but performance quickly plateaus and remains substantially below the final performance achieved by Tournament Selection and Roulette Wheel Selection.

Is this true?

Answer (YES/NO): NO